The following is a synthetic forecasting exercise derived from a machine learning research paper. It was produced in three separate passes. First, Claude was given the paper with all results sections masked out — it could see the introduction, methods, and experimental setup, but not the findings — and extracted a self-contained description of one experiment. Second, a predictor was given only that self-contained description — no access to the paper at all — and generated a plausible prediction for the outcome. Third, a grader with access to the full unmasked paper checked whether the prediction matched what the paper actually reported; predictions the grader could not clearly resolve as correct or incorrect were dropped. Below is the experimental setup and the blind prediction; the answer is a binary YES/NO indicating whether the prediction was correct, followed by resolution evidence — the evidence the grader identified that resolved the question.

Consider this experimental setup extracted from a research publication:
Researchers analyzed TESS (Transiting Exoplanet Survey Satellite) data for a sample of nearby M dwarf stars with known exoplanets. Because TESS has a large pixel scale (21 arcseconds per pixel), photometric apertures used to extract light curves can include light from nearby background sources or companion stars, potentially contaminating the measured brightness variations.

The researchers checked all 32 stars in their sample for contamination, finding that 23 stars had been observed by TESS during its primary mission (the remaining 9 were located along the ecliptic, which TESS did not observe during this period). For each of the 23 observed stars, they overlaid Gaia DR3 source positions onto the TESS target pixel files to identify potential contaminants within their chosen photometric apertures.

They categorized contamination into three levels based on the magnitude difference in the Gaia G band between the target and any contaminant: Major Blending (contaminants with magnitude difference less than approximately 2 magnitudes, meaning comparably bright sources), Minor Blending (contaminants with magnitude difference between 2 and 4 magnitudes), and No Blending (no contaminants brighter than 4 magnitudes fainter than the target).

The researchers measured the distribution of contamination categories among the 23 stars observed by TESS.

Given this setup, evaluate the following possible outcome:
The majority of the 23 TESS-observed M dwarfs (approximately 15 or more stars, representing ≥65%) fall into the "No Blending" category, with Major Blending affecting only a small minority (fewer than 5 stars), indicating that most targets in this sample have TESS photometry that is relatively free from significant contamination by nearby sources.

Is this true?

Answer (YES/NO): NO